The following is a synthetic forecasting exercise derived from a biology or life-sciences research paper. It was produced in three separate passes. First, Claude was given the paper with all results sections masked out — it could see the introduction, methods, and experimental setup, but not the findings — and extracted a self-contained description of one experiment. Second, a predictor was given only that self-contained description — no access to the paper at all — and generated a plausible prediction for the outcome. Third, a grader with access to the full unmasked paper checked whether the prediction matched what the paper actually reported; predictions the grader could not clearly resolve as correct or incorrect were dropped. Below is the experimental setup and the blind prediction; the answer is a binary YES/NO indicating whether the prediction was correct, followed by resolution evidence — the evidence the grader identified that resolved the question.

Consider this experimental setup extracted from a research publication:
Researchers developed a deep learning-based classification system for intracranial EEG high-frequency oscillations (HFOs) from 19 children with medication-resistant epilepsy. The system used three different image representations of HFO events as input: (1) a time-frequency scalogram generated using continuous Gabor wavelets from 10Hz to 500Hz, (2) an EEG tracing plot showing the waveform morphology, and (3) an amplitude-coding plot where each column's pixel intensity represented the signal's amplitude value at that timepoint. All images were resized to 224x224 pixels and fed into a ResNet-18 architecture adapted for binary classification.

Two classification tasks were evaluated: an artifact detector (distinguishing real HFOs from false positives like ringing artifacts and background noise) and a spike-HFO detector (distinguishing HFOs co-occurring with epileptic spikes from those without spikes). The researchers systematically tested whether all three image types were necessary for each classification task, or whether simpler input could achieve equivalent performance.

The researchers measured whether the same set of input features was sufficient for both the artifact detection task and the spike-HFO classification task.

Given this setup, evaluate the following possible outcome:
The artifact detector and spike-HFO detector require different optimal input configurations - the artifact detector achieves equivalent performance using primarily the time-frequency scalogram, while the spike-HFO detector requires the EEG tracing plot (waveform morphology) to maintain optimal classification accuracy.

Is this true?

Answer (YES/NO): YES